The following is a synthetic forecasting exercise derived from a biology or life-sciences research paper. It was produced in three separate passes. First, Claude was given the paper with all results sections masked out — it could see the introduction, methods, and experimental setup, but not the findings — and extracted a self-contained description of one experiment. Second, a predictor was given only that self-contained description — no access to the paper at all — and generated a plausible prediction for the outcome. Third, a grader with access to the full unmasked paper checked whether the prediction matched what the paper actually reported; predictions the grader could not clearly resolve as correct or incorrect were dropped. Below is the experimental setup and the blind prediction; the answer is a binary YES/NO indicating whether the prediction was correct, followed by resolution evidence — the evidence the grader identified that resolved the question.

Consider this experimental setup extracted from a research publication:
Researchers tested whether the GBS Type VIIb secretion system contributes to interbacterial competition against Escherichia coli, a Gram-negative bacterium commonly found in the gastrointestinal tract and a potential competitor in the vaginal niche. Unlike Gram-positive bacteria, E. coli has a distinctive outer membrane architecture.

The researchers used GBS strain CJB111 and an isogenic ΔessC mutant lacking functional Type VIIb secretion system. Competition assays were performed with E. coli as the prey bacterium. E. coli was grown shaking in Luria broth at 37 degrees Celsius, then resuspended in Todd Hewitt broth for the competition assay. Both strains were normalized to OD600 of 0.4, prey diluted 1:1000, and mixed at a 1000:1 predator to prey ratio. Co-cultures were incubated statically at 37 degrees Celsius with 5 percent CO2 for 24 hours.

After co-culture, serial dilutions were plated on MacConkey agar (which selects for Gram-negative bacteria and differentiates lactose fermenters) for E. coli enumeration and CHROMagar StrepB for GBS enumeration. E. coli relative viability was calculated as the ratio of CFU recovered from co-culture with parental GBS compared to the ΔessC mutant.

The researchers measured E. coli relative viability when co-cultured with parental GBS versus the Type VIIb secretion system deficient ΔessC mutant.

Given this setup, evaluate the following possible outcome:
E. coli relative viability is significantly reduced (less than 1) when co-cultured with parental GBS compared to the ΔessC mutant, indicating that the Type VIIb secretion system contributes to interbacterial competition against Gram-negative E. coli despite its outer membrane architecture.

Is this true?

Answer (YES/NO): NO